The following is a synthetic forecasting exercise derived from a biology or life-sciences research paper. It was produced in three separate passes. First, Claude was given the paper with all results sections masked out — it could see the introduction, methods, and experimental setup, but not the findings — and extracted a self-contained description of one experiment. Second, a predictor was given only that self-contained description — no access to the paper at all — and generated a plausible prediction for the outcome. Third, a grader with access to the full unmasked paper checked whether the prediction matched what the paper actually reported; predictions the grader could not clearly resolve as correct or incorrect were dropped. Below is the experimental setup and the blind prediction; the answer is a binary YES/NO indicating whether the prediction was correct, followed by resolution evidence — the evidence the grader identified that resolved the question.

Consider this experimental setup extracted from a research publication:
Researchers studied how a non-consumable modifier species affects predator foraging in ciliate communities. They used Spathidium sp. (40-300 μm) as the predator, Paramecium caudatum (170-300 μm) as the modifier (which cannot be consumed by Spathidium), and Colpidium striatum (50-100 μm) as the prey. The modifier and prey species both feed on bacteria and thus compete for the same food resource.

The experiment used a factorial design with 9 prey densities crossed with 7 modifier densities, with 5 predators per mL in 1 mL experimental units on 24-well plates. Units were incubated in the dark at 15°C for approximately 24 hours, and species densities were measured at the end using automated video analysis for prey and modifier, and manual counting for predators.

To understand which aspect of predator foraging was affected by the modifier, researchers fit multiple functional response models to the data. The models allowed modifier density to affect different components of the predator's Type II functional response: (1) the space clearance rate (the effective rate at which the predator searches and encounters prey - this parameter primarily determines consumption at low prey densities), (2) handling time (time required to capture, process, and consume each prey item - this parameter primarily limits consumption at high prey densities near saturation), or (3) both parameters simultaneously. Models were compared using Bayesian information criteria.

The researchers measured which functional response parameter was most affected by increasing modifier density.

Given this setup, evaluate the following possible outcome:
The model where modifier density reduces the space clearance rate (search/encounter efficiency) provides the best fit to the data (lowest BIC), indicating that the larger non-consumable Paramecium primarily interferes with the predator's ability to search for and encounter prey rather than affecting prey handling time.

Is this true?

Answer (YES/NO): YES